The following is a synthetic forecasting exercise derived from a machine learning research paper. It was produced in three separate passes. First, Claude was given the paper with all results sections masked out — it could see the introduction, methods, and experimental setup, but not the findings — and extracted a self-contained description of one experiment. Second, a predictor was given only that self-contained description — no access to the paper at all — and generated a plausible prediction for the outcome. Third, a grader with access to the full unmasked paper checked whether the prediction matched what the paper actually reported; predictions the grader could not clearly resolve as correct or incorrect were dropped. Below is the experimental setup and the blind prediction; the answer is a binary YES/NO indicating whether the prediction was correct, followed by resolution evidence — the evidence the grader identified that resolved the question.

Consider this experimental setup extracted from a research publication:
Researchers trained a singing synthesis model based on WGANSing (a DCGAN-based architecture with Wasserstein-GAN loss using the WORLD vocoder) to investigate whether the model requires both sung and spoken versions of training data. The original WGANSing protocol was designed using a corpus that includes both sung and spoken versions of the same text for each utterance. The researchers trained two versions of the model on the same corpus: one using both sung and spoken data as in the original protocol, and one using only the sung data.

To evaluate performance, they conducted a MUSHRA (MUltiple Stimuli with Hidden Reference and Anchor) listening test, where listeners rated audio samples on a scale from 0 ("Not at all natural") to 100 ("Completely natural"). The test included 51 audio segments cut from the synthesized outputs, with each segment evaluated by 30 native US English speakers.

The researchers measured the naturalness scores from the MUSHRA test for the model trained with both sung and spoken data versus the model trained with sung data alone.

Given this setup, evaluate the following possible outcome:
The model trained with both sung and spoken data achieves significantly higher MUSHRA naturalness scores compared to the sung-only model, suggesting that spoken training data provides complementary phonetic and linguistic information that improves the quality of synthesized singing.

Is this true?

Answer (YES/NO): NO